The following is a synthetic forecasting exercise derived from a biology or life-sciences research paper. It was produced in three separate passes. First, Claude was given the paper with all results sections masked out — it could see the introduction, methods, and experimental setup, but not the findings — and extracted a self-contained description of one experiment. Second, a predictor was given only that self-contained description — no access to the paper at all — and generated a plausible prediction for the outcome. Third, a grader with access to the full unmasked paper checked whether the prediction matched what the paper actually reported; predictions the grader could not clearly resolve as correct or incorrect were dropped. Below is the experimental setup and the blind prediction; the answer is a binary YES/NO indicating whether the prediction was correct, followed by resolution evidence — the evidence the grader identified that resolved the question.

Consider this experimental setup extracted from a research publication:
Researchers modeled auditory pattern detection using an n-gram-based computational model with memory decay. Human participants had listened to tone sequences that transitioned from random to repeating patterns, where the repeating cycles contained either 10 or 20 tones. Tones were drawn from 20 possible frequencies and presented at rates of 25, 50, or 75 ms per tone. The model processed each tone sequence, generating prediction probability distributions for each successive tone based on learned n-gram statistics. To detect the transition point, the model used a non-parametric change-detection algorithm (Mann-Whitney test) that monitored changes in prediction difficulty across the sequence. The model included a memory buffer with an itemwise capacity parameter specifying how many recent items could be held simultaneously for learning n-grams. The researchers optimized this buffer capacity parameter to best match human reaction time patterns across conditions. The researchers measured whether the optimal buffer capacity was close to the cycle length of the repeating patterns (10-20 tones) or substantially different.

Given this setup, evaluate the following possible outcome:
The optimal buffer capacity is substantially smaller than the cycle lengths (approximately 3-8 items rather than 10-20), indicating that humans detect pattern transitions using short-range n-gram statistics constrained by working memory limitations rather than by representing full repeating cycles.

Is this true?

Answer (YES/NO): NO